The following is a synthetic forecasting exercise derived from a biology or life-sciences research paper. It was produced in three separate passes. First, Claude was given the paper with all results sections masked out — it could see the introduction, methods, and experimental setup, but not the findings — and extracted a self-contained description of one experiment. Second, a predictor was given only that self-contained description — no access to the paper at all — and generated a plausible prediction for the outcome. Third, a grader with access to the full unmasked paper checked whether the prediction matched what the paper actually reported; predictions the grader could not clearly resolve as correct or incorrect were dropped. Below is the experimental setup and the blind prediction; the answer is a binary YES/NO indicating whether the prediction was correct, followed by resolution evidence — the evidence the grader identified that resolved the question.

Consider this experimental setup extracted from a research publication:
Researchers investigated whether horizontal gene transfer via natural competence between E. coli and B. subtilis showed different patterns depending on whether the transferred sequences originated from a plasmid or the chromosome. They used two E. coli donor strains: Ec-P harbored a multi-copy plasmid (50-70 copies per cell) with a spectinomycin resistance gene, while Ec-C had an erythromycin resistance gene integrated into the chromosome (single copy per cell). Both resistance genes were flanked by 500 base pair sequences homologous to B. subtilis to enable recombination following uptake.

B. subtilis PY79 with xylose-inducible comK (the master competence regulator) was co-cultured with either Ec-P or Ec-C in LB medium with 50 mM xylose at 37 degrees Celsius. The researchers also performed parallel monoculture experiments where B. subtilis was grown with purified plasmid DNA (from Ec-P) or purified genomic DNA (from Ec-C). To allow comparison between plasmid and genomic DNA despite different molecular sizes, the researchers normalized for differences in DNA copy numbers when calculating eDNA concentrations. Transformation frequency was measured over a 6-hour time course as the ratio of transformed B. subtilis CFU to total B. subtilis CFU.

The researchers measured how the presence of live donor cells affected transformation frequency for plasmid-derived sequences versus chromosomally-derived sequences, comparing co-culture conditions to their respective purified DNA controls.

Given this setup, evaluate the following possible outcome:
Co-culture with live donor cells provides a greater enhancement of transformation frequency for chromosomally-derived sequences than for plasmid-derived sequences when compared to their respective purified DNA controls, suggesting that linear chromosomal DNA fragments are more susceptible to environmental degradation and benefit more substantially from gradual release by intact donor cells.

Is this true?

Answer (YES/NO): NO